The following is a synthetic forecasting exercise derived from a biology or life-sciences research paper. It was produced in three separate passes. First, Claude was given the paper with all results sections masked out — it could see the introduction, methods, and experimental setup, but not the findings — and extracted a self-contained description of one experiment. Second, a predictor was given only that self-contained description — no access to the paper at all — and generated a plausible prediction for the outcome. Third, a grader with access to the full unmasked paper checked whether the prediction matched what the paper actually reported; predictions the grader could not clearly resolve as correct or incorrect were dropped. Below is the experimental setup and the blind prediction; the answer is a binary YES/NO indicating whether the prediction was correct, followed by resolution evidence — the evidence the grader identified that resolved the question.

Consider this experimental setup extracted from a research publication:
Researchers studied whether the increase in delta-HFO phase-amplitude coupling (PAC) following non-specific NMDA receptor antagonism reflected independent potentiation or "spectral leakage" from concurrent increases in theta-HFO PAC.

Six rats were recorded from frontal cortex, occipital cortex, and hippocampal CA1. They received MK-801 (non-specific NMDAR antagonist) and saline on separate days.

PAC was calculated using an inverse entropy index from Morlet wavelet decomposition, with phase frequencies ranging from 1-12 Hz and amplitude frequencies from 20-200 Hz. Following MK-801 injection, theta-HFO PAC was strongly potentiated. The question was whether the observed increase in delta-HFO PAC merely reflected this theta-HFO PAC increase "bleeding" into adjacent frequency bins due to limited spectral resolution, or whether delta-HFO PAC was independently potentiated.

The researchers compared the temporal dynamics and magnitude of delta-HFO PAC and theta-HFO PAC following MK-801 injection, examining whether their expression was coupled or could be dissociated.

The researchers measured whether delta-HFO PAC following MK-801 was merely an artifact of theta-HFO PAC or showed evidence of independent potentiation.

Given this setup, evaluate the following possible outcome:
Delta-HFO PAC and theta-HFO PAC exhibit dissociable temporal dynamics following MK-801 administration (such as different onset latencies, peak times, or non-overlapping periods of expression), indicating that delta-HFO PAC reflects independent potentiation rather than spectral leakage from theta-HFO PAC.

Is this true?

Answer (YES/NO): NO